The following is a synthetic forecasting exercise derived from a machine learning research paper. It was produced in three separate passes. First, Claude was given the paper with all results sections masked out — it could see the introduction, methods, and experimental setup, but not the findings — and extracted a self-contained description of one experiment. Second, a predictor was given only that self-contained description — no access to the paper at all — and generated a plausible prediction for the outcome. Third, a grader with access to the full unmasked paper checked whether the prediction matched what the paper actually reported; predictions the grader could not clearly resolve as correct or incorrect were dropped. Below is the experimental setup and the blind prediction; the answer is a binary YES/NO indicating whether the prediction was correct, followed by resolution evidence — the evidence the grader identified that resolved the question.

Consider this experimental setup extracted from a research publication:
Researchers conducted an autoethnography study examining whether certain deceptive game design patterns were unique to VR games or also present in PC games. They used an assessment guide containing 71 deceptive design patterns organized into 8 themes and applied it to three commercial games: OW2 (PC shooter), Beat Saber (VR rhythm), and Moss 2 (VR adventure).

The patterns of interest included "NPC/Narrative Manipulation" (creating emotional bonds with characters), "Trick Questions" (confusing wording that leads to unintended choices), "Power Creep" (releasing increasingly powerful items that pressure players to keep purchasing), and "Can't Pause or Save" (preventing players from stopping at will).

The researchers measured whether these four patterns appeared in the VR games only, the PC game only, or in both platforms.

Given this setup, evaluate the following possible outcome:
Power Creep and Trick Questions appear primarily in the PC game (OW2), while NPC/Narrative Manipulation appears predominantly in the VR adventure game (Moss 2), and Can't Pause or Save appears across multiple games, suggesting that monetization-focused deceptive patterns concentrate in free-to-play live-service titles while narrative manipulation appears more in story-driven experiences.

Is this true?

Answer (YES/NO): NO